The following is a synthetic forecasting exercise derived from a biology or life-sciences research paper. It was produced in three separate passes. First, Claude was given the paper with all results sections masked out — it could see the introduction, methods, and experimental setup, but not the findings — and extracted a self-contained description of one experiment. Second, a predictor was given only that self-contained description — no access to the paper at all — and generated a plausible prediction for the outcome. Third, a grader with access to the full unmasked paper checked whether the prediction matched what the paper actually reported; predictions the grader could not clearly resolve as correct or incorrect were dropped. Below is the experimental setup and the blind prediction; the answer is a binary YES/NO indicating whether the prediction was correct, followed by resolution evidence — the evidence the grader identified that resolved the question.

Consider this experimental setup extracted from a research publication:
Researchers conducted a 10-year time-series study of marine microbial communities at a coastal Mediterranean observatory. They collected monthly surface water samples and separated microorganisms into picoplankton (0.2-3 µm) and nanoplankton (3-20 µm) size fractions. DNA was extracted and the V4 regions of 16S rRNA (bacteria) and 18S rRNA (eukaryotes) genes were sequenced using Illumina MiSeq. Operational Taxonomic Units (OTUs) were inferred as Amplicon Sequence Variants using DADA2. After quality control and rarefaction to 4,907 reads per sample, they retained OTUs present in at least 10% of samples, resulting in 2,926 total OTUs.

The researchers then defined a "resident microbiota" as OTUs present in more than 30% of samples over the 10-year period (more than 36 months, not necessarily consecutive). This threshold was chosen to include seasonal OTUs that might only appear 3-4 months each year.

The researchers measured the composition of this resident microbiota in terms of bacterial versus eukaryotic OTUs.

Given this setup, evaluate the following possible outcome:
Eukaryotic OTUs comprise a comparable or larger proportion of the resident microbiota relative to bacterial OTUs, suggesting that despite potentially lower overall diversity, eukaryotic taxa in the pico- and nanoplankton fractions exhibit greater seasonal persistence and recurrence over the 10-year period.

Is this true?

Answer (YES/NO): YES